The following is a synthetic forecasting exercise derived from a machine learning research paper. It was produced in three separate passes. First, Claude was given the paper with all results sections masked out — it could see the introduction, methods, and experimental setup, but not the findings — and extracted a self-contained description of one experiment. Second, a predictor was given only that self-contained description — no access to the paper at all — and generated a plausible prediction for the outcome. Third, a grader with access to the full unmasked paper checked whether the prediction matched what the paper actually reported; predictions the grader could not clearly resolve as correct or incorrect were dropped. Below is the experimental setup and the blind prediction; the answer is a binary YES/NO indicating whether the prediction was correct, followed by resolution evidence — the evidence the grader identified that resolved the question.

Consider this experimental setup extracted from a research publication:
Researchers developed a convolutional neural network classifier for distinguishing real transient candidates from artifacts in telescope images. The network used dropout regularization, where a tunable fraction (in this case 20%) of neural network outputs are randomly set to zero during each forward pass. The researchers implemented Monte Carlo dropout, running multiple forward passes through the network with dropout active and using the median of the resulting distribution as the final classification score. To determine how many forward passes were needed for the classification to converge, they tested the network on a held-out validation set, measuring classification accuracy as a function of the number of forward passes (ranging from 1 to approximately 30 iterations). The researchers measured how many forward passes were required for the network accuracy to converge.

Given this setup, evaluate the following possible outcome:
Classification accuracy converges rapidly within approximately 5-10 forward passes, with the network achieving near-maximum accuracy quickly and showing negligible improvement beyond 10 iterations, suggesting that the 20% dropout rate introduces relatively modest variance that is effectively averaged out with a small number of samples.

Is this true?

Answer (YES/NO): YES